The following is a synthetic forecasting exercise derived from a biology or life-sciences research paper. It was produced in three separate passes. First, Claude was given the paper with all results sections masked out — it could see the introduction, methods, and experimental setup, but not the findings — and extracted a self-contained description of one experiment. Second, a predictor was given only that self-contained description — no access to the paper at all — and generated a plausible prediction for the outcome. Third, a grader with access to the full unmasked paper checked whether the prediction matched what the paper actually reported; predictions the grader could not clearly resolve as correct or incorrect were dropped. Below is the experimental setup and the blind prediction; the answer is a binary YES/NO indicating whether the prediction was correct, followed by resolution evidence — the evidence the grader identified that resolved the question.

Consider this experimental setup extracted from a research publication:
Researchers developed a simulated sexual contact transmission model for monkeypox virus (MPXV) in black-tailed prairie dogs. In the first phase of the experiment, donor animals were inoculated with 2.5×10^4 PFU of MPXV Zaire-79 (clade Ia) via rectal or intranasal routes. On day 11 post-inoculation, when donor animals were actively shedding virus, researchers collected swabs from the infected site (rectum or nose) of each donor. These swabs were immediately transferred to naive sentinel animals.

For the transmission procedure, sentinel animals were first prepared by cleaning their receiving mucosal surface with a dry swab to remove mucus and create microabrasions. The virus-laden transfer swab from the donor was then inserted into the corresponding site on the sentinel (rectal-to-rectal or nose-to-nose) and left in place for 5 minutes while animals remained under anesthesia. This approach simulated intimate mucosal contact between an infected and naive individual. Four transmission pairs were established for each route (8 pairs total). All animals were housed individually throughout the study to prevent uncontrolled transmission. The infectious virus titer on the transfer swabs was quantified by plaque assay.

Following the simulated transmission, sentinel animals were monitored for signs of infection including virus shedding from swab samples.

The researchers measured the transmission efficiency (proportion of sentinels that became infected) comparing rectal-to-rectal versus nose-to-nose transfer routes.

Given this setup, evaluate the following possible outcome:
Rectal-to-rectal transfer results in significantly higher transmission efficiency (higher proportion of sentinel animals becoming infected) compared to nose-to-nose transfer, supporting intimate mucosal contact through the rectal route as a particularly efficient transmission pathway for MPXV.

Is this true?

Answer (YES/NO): NO